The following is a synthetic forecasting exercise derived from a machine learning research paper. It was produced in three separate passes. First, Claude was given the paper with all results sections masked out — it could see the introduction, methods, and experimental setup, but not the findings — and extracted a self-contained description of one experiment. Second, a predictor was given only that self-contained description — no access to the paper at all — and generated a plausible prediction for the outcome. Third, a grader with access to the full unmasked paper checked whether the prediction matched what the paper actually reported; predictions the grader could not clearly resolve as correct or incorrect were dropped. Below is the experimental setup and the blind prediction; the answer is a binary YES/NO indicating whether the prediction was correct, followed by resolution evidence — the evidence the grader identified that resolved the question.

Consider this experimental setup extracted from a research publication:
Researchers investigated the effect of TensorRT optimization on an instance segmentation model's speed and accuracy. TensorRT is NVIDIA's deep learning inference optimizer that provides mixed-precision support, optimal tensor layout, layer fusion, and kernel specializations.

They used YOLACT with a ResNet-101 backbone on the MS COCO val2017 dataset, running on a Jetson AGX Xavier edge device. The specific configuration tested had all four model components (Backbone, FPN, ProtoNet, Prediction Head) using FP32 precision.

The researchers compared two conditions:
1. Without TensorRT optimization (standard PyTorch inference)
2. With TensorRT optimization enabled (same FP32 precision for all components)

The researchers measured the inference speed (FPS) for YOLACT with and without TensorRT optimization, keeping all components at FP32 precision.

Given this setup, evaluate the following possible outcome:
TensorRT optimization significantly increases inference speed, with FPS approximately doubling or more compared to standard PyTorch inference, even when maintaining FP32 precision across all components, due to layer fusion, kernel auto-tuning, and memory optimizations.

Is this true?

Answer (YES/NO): YES